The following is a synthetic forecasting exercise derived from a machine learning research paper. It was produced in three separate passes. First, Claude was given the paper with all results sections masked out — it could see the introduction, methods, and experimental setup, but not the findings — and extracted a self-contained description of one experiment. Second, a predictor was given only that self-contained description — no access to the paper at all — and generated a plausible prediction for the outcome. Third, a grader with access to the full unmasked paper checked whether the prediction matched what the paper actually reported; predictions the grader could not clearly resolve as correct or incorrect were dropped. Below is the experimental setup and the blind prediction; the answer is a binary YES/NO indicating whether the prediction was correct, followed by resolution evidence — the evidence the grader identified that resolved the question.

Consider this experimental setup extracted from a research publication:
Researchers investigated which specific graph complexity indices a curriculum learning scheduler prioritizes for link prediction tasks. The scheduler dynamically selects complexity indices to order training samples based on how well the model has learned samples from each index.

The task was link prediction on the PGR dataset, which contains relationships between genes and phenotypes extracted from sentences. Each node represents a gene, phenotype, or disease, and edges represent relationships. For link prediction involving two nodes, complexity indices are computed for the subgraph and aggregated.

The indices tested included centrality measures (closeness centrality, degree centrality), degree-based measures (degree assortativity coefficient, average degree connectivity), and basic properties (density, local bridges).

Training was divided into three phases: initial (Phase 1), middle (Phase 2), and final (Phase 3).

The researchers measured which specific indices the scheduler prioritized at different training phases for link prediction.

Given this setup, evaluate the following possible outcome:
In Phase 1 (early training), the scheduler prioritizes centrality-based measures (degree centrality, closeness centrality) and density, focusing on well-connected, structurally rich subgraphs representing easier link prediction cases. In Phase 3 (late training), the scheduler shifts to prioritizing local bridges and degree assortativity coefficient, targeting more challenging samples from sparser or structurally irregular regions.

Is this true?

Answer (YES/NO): NO